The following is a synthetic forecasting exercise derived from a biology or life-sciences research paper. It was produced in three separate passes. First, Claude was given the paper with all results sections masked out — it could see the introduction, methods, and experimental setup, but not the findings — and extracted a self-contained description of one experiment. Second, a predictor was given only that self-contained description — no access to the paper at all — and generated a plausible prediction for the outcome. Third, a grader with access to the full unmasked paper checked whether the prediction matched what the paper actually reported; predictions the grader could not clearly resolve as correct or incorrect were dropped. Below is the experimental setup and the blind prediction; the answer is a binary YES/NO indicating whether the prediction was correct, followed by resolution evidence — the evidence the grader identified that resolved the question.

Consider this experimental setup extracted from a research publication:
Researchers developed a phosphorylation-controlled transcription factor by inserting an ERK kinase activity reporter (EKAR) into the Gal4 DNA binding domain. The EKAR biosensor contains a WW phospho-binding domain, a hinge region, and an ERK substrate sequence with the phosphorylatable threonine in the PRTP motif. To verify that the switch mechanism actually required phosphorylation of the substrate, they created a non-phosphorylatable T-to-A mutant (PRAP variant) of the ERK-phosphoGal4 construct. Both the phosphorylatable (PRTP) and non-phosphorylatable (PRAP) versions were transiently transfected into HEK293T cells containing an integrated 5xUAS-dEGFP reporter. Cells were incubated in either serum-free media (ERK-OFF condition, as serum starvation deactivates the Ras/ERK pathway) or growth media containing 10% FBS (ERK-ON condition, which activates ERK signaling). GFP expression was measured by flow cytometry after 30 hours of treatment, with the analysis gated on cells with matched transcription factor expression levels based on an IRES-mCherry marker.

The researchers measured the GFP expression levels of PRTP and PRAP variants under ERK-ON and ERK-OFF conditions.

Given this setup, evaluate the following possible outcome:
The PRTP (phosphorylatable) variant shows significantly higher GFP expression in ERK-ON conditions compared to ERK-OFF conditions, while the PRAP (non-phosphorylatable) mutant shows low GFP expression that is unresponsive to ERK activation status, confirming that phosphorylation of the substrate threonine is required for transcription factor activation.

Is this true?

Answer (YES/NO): NO